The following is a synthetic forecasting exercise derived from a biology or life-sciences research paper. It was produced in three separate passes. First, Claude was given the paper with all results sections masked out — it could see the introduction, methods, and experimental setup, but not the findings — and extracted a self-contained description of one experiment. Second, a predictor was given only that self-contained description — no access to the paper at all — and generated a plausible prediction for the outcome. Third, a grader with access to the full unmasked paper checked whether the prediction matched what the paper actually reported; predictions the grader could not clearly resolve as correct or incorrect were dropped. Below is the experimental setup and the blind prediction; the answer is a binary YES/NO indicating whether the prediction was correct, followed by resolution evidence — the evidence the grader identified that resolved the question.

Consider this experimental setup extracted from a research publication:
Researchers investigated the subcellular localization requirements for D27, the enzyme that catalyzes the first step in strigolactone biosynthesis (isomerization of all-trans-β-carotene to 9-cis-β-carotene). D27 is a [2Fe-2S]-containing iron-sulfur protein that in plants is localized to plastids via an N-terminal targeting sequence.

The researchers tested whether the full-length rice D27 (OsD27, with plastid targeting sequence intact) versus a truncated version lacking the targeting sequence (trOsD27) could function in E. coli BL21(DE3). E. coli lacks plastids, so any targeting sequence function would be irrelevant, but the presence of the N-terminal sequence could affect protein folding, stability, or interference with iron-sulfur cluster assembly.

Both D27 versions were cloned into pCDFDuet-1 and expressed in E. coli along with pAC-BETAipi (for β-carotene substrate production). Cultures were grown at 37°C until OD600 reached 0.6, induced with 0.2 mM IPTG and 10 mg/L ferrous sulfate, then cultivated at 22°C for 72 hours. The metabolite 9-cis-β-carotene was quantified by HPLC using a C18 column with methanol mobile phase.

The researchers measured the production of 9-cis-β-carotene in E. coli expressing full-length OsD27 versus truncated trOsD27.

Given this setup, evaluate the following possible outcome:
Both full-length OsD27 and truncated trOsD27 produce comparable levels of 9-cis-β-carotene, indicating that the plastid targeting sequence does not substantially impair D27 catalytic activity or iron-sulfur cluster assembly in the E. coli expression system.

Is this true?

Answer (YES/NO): YES